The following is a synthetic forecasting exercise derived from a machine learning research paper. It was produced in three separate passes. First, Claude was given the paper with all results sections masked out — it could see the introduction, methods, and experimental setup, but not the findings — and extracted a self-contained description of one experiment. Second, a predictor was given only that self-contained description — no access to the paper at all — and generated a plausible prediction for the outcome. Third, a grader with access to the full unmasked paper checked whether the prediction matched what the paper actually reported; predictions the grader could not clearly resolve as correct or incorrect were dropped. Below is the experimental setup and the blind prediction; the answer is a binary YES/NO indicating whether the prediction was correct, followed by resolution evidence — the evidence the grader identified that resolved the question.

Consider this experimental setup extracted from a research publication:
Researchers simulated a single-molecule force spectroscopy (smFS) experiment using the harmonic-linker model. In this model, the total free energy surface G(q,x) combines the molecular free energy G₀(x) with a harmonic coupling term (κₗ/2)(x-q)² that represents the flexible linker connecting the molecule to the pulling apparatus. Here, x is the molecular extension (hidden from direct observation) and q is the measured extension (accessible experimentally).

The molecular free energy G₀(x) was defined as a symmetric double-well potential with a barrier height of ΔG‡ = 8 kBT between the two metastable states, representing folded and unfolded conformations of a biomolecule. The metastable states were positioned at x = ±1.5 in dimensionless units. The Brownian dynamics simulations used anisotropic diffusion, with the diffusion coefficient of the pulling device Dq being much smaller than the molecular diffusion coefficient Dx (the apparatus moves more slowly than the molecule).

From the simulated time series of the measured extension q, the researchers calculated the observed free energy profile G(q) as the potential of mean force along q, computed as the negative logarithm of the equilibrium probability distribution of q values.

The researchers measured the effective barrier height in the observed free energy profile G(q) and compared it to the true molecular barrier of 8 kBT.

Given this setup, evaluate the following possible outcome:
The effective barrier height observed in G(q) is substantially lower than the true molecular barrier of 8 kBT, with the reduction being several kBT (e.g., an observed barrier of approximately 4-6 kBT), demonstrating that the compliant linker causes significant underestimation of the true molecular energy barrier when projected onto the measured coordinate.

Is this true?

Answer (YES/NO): NO